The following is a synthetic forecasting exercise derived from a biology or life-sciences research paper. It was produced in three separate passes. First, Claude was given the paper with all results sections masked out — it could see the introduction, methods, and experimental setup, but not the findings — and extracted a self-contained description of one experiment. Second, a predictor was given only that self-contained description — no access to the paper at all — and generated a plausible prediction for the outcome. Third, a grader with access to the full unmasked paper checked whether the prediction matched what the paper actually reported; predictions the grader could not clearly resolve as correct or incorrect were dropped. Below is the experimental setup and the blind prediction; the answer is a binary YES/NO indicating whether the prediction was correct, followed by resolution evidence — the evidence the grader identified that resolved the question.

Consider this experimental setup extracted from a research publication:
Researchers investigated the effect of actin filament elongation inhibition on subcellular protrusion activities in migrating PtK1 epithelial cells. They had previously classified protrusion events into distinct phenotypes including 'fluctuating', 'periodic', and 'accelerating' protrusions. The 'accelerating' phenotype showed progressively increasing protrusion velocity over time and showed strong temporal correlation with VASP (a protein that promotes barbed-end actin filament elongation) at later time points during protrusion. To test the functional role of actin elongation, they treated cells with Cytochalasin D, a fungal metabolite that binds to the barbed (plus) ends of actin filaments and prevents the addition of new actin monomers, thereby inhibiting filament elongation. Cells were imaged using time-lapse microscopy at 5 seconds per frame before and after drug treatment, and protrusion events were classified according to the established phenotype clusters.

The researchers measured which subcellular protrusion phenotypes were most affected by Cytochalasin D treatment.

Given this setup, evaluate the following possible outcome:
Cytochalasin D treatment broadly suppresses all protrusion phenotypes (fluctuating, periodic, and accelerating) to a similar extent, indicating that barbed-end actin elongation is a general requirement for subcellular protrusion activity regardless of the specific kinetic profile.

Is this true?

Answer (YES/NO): NO